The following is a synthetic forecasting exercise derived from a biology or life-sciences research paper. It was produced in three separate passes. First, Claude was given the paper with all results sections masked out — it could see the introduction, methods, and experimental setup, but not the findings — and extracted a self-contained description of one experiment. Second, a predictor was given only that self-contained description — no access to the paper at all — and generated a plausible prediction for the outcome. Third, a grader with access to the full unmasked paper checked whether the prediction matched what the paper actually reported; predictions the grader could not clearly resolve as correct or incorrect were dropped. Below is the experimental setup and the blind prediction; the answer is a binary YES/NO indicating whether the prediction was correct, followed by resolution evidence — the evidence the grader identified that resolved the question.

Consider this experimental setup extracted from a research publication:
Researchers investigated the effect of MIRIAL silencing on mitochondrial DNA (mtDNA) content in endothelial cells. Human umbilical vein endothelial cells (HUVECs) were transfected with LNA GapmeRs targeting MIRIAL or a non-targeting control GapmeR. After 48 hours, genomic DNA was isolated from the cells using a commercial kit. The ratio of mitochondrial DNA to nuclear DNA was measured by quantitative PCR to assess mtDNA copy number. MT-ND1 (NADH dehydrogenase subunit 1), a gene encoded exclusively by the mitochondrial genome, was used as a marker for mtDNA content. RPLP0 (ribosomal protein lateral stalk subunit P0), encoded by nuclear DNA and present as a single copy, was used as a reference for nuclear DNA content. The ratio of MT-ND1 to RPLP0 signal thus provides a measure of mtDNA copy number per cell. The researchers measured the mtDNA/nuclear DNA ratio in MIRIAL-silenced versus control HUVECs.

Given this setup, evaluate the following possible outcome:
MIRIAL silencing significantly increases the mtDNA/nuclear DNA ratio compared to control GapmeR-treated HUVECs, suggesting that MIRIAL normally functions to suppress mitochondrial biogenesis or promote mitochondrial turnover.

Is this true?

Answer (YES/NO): YES